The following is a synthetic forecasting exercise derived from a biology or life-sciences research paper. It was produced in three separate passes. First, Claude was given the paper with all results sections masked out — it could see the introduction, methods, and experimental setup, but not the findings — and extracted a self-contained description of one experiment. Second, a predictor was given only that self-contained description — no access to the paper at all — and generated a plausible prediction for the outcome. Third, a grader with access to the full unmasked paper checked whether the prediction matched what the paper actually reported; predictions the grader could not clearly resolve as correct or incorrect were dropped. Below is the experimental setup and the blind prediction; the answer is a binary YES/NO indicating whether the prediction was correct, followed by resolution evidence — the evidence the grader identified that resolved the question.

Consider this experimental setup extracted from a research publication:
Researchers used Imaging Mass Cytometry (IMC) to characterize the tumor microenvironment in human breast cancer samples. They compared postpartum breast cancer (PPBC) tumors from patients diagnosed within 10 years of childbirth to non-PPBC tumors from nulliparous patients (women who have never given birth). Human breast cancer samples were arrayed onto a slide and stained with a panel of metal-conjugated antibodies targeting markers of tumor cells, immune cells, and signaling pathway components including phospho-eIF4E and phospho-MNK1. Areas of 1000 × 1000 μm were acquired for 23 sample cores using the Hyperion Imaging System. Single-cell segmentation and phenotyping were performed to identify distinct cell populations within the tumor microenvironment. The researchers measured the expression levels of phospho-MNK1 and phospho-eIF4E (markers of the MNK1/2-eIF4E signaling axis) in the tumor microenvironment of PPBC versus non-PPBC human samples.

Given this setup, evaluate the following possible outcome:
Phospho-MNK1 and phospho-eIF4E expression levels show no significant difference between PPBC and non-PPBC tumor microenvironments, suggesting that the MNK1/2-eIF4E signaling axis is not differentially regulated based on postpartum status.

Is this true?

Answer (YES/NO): NO